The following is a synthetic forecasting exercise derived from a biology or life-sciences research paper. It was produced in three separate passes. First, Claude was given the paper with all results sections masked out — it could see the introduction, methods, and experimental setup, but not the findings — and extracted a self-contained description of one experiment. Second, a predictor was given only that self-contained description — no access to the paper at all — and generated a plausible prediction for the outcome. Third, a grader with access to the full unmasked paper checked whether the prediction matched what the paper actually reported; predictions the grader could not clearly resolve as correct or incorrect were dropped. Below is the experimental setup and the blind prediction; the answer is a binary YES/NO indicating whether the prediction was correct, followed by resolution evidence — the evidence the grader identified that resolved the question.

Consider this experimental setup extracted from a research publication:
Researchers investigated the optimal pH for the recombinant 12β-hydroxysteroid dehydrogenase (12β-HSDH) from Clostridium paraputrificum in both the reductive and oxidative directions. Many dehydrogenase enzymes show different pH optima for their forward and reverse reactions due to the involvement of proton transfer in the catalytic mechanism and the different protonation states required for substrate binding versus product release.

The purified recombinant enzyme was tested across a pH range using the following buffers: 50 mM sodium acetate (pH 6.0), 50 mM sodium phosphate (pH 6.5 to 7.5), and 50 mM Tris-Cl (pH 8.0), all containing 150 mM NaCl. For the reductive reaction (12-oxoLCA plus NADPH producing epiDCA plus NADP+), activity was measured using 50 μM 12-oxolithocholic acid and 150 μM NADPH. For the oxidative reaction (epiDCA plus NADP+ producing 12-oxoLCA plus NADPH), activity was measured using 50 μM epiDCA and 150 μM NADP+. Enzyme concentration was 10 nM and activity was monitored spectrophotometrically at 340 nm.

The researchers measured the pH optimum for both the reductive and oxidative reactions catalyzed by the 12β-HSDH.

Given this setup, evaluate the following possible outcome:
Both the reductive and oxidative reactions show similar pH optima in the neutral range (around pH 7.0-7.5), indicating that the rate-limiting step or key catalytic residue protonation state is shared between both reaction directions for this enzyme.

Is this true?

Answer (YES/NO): YES